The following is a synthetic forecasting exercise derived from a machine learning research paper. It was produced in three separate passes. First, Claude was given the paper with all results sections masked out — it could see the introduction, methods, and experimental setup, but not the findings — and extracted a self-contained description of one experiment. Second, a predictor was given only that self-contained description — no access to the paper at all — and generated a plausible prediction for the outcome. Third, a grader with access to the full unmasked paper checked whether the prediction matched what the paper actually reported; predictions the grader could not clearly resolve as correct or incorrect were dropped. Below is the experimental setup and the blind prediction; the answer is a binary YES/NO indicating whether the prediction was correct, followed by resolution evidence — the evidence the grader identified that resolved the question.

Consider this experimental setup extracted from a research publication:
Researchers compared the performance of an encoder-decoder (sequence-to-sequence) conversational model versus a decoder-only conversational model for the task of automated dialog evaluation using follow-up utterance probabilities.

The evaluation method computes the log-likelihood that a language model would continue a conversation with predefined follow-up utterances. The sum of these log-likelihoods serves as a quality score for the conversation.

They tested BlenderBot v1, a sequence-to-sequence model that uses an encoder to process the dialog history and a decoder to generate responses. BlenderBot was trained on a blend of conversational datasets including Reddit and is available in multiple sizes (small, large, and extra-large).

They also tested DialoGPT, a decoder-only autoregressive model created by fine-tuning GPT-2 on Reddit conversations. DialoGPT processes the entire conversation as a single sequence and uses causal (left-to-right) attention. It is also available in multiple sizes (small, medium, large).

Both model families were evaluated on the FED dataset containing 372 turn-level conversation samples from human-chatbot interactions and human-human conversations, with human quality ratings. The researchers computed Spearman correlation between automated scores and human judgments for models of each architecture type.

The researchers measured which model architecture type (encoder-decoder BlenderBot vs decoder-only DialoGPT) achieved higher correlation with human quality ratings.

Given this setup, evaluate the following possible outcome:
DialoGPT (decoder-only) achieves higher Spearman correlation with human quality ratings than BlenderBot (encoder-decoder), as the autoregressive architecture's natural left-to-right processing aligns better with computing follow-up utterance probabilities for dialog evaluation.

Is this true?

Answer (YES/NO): NO